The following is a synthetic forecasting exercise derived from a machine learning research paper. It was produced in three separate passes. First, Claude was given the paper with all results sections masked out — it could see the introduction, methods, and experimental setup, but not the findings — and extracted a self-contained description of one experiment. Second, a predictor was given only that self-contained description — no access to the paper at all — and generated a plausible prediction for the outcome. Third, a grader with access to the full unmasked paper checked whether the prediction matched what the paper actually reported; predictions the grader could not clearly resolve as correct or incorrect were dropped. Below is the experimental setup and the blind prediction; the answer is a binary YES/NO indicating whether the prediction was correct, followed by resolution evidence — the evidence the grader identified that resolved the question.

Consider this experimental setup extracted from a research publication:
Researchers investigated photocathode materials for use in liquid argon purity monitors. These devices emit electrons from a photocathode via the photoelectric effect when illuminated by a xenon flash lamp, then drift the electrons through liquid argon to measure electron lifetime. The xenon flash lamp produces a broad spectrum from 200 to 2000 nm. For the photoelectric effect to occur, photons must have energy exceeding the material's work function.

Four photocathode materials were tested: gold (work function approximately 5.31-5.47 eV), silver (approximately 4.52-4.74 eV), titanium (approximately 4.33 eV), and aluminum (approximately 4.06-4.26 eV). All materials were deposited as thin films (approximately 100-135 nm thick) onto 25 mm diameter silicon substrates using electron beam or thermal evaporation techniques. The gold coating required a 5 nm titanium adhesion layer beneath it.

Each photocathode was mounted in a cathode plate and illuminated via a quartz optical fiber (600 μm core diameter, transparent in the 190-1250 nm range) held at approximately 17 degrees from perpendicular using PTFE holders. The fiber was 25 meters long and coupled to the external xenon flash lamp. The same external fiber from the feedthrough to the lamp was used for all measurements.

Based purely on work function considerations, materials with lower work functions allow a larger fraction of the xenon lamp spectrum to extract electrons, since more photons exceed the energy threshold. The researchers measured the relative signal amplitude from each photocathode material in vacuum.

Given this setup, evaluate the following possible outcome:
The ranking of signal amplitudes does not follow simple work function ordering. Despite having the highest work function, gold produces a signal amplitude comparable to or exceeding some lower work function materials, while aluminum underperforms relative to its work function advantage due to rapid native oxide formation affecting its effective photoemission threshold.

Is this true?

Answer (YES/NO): YES